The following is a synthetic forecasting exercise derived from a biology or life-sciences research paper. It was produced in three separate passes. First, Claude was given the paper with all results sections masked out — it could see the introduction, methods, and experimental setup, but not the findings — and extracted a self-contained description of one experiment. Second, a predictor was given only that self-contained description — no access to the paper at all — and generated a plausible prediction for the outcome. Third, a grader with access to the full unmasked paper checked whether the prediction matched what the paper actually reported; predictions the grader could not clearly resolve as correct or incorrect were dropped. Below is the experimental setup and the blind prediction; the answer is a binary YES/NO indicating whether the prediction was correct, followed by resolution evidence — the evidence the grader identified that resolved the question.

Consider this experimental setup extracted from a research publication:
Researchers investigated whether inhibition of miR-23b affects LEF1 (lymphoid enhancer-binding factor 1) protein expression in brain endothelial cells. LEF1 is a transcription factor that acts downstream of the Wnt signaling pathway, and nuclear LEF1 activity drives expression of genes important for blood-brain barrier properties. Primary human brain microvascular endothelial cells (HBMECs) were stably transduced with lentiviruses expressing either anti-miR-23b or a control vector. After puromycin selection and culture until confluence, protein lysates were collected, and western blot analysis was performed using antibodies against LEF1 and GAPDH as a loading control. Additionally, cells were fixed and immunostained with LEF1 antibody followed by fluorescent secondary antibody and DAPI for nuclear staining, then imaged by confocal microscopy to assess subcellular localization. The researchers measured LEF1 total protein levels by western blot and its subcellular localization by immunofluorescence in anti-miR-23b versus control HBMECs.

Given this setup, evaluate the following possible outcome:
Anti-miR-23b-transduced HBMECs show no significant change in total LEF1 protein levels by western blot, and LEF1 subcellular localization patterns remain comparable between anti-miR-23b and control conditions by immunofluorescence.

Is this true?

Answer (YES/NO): NO